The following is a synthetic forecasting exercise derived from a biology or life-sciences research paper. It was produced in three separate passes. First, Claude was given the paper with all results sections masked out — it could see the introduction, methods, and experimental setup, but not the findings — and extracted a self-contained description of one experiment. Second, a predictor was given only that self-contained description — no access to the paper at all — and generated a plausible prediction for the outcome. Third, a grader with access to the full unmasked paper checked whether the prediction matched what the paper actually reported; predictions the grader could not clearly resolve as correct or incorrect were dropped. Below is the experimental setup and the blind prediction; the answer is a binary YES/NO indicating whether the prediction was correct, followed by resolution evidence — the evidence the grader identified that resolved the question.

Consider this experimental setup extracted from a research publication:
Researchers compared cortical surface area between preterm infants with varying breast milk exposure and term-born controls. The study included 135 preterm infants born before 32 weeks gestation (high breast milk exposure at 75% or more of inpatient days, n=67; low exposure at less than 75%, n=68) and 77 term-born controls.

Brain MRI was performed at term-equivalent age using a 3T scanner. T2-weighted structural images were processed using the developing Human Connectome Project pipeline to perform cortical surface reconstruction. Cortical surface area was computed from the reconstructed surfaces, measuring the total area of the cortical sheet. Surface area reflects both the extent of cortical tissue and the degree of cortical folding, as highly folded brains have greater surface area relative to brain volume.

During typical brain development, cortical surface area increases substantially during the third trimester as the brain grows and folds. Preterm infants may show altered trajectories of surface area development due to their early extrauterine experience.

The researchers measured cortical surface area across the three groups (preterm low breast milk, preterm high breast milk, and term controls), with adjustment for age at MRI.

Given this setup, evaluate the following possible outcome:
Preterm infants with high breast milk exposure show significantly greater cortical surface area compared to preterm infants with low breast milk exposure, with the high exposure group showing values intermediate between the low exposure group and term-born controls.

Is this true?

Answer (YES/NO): NO